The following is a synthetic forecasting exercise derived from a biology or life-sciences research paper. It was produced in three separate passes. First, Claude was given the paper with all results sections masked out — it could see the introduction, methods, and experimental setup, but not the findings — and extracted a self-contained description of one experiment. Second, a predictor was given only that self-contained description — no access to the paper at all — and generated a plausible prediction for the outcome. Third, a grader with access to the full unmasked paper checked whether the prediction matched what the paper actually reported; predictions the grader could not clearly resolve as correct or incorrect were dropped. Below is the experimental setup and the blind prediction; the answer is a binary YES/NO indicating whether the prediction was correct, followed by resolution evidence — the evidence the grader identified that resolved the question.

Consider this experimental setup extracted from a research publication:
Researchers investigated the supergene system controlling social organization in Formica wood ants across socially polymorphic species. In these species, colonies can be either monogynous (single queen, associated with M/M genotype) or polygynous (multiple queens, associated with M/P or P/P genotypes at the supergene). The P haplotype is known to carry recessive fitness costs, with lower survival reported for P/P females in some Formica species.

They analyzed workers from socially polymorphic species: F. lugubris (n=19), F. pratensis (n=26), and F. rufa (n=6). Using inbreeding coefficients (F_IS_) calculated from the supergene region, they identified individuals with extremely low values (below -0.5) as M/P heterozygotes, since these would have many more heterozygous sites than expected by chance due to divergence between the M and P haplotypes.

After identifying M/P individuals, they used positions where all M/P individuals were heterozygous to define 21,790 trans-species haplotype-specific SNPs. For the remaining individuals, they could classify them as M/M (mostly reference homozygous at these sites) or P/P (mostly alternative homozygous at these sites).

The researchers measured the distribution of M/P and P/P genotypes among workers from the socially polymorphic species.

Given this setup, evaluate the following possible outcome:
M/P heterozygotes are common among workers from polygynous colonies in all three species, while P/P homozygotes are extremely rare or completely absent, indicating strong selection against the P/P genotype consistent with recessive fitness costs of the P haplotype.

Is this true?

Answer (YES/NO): NO